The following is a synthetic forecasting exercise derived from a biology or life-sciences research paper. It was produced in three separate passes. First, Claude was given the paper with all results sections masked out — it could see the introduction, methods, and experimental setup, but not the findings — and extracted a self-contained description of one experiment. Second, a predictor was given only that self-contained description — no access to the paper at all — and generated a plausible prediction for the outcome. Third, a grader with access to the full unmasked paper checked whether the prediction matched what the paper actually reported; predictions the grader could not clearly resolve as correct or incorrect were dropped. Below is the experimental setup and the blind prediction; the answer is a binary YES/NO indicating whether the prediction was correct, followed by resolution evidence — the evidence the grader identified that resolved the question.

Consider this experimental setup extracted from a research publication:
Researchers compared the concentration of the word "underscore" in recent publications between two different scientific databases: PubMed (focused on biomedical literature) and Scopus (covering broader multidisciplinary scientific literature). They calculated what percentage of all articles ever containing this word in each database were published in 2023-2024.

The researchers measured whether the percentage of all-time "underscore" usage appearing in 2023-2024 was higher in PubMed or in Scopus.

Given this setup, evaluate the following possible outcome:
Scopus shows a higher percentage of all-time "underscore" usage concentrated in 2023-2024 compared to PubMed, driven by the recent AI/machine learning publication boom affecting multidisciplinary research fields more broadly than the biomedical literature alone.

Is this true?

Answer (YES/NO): YES